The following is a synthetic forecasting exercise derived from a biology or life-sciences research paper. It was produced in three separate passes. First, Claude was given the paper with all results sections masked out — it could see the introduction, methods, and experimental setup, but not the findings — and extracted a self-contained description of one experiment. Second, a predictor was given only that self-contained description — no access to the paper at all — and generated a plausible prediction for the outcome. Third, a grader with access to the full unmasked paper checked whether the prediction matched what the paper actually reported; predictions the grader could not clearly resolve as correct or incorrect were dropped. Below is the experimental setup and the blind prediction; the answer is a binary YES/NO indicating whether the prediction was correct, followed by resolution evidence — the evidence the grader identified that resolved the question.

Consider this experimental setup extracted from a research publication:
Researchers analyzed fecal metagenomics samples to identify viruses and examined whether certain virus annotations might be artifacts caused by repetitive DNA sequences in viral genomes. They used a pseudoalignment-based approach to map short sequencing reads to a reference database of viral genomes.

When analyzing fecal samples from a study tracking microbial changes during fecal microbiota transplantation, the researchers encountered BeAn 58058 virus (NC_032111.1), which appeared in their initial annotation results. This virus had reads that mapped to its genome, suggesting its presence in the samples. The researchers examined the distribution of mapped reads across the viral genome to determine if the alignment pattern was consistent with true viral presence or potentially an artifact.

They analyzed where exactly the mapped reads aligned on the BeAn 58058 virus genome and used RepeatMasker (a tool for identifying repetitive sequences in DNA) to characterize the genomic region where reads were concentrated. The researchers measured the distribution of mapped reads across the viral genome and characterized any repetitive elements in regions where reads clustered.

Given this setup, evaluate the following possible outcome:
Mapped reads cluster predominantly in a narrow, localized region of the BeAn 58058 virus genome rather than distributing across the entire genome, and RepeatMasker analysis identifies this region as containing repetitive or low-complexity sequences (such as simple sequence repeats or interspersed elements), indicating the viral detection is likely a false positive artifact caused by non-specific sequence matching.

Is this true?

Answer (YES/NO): YES